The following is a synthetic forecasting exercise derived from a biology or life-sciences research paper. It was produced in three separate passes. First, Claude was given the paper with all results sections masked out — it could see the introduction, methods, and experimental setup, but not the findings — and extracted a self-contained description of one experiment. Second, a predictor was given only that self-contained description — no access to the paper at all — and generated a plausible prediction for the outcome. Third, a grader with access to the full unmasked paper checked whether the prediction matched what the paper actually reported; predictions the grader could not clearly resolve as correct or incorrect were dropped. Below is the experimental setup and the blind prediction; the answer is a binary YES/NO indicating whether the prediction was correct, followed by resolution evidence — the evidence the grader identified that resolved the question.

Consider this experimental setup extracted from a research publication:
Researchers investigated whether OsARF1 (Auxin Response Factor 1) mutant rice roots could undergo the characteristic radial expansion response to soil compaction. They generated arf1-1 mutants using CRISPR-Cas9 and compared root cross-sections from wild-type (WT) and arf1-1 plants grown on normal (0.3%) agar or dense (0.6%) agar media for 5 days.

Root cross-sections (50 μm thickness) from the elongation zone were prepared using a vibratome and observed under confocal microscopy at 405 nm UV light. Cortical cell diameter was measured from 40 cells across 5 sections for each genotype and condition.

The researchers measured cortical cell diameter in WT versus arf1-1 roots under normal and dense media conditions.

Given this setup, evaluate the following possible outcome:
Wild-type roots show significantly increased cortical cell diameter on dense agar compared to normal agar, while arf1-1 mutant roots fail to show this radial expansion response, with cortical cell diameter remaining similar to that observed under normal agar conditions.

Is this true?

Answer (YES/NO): YES